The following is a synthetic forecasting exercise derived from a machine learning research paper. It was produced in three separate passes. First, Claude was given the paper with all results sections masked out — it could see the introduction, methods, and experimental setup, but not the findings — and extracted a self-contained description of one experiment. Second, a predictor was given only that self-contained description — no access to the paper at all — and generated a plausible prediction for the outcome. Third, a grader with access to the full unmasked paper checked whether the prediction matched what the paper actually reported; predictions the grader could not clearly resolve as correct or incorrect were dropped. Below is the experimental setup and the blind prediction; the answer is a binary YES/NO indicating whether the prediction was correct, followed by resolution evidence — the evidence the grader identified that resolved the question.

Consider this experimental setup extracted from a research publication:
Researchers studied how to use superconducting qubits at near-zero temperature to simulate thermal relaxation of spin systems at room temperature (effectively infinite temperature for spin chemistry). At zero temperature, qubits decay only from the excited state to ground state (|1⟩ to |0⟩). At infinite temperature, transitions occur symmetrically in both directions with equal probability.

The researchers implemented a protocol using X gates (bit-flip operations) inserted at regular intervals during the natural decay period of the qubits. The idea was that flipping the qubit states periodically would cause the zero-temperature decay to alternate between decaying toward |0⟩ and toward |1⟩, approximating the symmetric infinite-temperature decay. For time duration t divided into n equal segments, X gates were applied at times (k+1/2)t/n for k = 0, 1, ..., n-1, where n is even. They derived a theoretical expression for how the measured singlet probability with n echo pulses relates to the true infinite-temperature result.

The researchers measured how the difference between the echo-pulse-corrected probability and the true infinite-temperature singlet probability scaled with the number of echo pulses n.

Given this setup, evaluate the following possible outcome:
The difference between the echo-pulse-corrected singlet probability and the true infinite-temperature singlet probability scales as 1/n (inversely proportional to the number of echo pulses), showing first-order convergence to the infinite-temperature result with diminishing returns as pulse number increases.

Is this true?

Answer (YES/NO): NO